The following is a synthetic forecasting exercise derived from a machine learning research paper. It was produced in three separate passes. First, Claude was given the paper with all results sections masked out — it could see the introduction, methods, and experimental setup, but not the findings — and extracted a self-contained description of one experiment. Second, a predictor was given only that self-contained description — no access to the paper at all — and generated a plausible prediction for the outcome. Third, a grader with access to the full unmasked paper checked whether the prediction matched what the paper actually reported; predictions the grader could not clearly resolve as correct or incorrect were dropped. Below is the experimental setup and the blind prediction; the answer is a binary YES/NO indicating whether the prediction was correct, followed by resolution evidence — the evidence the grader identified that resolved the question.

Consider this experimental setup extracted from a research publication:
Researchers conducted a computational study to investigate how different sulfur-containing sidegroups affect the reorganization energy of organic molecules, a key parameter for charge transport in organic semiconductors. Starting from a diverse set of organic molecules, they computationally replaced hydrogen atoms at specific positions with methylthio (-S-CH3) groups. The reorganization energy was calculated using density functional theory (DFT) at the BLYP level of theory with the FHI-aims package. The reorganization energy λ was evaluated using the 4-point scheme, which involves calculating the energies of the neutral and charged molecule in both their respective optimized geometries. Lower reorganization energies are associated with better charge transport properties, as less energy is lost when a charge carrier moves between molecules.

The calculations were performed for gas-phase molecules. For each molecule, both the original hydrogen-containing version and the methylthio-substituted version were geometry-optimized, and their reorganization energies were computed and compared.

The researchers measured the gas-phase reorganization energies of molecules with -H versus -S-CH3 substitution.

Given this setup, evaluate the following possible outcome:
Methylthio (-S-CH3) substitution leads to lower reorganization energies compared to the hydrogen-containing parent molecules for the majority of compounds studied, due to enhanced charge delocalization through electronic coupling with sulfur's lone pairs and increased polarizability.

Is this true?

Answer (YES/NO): YES